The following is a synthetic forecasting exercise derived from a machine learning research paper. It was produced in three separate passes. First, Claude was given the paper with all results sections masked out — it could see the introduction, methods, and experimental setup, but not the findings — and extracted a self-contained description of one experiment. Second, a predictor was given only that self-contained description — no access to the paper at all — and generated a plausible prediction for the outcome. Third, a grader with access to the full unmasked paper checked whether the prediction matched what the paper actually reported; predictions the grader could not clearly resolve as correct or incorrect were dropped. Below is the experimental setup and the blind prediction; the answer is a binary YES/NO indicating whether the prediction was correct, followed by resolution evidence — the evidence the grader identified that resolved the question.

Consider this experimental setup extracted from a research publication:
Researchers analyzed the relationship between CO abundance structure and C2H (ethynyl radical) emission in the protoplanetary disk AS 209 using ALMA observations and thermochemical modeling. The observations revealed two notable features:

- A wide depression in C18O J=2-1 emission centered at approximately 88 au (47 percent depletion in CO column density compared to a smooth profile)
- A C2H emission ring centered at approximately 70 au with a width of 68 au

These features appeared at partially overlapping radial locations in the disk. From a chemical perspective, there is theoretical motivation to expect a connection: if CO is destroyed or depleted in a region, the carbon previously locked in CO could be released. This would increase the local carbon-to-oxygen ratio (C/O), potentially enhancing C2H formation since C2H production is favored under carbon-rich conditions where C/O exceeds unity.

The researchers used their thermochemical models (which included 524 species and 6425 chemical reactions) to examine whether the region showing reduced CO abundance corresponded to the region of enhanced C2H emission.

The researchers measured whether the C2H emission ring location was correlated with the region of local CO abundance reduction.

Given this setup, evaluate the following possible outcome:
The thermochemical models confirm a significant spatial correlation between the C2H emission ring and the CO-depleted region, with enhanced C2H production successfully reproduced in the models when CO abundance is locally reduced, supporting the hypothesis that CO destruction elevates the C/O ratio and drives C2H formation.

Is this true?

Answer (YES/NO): NO